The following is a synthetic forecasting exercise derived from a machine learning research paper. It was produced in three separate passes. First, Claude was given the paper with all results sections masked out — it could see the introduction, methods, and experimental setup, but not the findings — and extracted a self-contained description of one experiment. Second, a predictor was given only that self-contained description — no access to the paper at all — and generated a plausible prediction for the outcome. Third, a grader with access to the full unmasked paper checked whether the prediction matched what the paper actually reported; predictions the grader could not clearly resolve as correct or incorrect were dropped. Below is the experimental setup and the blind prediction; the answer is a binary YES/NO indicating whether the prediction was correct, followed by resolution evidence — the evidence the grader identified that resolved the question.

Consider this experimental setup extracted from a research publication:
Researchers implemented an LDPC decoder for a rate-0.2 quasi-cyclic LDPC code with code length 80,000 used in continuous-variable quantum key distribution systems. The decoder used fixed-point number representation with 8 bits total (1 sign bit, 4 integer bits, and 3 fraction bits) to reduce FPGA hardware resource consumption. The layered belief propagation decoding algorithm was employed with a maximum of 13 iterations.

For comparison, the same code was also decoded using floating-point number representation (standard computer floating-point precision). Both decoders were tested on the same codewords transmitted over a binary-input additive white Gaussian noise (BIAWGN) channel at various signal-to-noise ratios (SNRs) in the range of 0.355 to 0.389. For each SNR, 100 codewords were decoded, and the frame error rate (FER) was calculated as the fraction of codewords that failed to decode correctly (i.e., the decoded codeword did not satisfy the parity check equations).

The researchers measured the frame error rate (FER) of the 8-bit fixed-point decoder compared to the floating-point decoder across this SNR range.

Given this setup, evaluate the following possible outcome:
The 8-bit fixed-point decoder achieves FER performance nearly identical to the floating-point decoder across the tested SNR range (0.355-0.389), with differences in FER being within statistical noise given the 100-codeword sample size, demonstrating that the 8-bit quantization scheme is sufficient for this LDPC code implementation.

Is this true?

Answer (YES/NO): NO